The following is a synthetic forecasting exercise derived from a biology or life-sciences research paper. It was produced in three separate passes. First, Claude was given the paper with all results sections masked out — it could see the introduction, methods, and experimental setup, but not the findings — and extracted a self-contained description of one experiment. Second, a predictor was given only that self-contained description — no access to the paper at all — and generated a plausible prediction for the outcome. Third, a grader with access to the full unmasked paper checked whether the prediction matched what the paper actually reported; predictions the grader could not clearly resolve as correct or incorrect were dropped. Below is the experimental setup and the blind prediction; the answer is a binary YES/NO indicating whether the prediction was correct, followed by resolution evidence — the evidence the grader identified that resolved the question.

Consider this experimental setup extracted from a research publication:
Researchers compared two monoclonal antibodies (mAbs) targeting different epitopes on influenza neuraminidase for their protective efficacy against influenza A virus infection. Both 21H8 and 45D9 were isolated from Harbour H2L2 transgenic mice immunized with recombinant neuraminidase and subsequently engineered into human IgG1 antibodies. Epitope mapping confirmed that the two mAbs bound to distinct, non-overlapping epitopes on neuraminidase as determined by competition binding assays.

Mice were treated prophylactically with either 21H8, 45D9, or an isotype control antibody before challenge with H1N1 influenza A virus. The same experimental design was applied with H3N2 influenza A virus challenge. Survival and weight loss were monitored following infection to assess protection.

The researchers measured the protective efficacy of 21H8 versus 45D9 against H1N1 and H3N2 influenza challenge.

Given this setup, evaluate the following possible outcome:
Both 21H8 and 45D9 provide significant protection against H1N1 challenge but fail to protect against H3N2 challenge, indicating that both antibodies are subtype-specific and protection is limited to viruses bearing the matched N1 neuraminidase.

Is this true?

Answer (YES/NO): NO